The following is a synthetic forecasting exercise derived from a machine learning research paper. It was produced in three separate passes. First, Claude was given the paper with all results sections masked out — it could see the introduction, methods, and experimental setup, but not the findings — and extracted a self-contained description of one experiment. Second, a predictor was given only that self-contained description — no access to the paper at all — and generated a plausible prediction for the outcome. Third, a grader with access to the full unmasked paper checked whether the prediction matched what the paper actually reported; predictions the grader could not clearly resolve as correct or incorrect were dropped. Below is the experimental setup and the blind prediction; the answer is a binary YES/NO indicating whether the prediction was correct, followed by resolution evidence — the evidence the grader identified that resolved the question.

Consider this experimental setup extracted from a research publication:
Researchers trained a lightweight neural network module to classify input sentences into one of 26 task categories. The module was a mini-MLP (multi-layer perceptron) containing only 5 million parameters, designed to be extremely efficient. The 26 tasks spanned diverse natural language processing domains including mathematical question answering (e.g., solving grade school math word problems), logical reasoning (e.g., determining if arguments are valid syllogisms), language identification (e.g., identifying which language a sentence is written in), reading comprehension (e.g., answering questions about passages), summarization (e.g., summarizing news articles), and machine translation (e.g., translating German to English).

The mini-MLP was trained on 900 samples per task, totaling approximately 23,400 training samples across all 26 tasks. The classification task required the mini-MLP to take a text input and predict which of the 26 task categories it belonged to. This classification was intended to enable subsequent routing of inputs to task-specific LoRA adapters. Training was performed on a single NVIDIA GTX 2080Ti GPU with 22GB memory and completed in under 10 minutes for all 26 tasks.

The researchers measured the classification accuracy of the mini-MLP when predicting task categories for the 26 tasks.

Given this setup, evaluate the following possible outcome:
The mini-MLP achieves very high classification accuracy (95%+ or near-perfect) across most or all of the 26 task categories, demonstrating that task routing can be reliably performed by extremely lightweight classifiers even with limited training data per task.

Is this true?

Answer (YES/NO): YES